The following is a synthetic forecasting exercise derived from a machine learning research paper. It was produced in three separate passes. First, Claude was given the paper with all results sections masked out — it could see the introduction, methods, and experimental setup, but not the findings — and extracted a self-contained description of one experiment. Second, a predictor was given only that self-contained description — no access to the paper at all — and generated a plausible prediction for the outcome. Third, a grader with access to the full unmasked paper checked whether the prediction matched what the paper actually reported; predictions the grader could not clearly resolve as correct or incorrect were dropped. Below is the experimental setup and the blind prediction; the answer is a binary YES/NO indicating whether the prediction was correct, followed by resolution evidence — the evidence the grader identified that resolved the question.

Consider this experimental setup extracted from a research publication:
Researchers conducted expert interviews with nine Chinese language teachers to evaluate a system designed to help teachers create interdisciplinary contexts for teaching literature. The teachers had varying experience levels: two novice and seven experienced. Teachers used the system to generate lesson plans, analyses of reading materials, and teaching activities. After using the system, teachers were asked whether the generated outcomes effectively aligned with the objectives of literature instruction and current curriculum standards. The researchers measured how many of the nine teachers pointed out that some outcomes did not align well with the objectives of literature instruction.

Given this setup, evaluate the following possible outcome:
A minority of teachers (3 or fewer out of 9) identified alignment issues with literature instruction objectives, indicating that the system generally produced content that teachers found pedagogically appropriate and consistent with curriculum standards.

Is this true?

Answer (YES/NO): NO